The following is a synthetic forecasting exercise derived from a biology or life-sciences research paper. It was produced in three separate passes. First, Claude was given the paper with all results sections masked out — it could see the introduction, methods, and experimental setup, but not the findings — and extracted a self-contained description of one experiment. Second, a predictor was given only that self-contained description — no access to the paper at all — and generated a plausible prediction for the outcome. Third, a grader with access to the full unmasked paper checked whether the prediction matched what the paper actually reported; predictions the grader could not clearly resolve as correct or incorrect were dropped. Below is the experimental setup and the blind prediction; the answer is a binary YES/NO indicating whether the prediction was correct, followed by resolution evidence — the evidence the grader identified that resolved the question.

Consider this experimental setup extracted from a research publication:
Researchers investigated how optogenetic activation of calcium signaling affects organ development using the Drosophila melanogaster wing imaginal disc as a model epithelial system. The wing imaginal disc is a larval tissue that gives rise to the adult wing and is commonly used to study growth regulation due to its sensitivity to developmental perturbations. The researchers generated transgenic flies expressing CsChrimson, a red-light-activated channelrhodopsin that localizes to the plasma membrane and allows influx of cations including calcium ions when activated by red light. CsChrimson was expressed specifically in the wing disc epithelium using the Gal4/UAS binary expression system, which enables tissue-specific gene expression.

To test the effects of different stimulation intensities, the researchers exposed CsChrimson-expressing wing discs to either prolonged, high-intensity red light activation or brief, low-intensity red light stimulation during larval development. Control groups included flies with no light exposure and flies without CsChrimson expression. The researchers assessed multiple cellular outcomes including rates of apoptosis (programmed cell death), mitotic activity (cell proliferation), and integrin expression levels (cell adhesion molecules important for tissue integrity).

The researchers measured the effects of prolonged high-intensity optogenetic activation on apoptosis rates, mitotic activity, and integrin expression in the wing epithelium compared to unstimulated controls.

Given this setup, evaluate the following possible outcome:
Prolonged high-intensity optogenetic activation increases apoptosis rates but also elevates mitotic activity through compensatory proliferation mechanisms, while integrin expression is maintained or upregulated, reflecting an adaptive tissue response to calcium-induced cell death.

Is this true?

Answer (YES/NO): NO